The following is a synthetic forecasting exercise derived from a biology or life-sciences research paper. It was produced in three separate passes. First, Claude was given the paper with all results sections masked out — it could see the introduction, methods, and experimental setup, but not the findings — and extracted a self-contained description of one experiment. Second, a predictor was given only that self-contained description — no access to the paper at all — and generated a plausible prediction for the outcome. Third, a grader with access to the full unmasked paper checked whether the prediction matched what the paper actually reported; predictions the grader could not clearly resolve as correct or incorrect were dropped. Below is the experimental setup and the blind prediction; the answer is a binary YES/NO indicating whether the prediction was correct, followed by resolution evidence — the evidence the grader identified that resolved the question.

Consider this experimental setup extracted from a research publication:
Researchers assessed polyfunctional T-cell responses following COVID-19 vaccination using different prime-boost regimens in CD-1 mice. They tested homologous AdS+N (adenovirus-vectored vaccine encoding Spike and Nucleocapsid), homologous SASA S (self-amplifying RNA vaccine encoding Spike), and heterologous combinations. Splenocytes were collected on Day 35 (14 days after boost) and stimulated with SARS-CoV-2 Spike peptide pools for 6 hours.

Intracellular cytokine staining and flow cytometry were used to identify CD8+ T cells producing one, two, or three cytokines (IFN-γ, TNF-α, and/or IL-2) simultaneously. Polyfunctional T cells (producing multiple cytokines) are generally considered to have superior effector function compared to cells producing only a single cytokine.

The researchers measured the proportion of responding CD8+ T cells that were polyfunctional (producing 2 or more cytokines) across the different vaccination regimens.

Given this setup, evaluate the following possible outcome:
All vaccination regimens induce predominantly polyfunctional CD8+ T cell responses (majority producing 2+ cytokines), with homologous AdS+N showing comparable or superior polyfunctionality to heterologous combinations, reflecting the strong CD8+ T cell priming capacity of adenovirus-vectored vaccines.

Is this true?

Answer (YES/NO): NO